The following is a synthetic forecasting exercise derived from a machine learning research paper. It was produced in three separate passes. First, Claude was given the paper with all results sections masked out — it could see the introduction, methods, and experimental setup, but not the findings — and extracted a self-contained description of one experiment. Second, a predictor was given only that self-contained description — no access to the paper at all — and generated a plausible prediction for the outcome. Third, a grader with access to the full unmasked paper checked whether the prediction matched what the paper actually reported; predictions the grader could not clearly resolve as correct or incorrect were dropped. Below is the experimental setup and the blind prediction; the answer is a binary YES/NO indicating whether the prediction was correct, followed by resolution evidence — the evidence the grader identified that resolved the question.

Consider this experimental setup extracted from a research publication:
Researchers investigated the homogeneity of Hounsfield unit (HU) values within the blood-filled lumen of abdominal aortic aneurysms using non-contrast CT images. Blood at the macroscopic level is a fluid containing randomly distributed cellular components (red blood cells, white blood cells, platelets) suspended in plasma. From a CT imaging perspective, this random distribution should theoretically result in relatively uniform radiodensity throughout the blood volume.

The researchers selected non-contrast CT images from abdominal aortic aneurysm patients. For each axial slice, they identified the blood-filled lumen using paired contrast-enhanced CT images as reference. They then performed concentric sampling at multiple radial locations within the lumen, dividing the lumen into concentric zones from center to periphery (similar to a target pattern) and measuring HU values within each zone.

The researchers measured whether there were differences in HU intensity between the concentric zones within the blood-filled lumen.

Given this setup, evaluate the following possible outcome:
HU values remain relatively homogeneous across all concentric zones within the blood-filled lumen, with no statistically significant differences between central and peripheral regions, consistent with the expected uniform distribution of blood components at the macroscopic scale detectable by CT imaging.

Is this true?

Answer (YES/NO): YES